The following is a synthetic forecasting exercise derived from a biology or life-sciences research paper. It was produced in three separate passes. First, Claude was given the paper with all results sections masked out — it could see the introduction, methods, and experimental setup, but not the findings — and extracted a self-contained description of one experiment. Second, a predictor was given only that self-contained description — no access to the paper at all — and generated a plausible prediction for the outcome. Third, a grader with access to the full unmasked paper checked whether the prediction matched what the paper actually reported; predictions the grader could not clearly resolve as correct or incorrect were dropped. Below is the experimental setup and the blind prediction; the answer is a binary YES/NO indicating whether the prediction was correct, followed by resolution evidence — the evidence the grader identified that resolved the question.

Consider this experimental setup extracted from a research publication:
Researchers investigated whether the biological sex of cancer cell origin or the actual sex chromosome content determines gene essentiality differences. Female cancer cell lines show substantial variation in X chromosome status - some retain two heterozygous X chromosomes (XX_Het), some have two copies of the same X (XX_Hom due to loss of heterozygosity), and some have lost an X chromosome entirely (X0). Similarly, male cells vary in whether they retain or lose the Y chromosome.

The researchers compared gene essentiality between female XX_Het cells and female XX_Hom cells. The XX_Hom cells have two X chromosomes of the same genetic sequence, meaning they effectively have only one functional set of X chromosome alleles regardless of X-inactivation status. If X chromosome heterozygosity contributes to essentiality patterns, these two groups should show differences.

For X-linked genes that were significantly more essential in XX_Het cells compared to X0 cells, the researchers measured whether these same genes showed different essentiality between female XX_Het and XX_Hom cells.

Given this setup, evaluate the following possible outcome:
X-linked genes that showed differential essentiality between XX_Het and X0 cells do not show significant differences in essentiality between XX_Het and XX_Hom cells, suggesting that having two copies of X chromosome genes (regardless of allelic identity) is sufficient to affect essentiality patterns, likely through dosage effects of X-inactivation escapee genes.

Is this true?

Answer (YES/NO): NO